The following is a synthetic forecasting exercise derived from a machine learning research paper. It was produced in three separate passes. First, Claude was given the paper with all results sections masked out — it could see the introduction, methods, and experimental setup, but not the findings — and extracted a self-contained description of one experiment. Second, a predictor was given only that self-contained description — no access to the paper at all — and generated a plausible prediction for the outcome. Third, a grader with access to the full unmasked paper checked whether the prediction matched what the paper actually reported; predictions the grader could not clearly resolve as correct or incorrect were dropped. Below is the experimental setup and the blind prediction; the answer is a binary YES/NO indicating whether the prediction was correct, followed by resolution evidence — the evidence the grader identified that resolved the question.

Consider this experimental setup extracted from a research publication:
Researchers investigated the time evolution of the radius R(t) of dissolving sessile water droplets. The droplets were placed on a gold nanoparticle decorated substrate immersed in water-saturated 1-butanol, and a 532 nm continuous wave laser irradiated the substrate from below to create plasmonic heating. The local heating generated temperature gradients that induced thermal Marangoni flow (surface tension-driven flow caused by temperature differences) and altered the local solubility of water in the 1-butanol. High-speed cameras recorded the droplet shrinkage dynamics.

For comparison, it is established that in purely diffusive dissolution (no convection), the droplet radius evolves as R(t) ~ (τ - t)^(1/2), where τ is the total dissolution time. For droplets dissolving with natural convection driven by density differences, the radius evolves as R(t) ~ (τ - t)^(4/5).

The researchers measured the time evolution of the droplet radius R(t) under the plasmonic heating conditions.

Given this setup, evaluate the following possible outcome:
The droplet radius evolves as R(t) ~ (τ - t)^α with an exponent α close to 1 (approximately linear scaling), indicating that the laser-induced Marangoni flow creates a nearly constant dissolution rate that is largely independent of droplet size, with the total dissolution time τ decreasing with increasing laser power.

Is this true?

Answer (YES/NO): NO